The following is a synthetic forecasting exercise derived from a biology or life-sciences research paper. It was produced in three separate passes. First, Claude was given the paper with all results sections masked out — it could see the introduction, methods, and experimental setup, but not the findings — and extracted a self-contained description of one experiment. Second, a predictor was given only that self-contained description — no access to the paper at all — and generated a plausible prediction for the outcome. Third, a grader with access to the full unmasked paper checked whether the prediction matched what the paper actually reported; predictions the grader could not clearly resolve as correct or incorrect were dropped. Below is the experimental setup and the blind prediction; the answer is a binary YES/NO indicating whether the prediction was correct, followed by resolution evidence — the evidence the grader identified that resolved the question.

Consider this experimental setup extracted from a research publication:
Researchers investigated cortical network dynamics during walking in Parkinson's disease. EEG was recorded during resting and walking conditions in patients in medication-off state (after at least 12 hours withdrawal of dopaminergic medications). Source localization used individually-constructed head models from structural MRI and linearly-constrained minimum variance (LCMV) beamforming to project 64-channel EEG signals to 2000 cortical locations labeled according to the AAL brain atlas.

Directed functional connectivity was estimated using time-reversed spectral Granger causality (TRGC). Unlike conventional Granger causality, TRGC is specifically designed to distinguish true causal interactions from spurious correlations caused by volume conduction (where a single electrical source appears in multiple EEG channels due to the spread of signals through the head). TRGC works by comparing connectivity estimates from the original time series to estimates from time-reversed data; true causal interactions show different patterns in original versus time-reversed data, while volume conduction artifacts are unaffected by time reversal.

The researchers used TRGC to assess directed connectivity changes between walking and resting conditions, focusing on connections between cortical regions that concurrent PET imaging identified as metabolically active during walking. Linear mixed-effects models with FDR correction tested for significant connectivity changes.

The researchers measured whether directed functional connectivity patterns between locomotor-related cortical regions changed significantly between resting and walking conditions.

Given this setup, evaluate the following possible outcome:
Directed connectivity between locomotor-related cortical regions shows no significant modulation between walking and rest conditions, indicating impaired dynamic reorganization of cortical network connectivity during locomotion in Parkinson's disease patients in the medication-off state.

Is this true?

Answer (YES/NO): NO